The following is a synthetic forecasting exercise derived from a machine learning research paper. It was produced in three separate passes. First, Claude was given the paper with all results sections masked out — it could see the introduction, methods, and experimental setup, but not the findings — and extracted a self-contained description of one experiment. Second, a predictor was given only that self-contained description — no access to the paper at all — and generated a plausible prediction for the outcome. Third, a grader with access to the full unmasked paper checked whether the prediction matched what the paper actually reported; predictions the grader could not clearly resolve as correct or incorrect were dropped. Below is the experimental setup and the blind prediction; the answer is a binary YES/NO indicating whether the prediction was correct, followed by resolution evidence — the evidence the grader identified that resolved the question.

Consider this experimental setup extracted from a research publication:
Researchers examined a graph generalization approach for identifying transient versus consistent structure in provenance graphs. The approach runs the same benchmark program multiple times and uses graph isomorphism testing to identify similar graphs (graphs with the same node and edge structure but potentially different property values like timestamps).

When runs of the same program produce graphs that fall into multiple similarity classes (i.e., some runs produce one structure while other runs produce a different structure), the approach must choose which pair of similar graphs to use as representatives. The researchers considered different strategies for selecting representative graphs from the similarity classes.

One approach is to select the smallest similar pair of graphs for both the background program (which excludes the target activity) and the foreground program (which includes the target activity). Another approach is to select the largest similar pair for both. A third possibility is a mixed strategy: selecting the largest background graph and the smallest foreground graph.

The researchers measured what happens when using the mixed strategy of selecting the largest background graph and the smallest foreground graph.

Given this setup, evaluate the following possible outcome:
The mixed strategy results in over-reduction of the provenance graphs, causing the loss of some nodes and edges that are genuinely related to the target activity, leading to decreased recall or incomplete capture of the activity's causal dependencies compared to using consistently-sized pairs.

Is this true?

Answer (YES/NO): NO